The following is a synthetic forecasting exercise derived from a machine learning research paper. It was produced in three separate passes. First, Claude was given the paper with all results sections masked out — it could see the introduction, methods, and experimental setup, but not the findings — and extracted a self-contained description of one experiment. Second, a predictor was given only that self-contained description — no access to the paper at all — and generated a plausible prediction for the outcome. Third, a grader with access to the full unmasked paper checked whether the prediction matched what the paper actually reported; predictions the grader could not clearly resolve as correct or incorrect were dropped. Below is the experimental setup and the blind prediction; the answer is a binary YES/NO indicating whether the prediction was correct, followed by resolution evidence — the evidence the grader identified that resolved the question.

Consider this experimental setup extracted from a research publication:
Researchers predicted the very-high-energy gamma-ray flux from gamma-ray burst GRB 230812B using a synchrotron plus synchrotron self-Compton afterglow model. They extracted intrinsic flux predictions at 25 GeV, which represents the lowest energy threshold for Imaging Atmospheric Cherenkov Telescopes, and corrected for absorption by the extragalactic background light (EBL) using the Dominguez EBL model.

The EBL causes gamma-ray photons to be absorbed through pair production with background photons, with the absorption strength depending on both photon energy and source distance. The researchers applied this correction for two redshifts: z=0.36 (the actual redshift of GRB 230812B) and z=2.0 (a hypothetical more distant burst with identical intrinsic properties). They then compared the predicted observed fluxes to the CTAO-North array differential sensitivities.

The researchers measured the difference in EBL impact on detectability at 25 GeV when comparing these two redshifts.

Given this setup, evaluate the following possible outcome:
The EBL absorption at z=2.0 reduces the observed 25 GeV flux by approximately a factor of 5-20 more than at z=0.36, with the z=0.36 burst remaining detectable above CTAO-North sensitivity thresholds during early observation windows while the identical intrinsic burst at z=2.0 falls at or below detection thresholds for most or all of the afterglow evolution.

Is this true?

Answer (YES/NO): NO